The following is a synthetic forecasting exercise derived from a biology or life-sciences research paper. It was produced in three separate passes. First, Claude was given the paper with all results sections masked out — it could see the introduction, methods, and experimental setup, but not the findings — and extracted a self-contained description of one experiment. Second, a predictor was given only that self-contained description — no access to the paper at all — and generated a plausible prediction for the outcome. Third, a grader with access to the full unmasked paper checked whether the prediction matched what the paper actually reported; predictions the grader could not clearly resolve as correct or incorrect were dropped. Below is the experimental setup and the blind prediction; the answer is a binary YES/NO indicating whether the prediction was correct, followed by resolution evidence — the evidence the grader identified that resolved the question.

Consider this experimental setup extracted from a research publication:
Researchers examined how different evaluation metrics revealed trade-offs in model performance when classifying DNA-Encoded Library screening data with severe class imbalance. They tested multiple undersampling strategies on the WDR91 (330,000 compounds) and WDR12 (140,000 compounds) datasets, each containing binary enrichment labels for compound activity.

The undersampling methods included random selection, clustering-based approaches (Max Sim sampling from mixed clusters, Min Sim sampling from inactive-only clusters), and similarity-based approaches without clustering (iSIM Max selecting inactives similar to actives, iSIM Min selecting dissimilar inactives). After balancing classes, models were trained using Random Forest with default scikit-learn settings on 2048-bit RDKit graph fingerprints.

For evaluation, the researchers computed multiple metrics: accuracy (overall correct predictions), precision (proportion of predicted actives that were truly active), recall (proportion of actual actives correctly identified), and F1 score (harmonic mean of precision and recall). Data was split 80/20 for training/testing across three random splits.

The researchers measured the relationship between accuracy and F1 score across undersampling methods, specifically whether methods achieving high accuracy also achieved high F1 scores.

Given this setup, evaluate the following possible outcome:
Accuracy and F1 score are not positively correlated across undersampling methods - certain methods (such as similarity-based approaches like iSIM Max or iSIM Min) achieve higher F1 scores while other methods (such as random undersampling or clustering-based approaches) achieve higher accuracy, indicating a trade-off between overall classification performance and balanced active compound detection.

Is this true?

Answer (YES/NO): NO